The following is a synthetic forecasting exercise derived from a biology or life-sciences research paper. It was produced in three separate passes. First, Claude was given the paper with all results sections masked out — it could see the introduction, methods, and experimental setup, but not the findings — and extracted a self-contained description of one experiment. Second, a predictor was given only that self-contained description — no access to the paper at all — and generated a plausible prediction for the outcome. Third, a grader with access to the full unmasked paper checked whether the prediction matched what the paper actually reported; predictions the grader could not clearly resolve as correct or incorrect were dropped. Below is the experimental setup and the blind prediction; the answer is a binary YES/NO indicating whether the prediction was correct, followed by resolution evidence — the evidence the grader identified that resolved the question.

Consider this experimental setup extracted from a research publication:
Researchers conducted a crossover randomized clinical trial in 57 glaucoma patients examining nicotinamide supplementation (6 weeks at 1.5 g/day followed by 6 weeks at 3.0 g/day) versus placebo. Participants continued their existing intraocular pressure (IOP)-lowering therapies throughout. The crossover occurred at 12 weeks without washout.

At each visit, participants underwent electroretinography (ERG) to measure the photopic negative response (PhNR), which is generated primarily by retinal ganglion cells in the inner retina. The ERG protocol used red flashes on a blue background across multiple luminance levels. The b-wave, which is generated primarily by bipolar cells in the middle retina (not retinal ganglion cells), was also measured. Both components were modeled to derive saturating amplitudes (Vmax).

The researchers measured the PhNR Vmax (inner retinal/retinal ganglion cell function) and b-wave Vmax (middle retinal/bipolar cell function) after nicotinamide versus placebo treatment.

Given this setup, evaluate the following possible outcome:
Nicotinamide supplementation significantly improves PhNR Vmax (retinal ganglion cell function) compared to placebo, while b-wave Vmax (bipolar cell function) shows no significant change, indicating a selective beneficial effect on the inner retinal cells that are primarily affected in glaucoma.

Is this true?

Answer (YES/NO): YES